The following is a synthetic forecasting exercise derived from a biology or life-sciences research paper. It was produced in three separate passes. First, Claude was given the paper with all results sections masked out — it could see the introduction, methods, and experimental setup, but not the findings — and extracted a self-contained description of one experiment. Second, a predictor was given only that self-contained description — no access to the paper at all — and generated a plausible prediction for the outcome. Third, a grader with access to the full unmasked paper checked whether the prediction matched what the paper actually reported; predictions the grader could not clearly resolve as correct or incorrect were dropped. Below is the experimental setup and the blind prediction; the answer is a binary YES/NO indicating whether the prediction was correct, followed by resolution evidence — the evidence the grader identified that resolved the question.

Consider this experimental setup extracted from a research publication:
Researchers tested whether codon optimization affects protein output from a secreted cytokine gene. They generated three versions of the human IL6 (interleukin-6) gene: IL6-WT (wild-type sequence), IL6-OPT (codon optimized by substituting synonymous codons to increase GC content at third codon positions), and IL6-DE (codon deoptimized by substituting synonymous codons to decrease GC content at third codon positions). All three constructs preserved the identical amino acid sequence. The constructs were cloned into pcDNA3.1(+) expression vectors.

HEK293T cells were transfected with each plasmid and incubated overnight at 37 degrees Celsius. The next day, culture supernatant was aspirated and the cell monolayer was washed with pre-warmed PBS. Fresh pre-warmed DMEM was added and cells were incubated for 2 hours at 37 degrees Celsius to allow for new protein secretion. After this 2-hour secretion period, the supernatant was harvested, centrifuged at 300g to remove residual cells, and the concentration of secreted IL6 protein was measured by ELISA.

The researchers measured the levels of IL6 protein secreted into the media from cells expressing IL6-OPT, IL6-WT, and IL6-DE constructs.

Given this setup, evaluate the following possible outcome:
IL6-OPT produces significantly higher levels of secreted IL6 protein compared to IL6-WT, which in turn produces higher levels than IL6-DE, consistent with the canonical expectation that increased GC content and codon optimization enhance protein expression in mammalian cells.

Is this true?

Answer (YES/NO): YES